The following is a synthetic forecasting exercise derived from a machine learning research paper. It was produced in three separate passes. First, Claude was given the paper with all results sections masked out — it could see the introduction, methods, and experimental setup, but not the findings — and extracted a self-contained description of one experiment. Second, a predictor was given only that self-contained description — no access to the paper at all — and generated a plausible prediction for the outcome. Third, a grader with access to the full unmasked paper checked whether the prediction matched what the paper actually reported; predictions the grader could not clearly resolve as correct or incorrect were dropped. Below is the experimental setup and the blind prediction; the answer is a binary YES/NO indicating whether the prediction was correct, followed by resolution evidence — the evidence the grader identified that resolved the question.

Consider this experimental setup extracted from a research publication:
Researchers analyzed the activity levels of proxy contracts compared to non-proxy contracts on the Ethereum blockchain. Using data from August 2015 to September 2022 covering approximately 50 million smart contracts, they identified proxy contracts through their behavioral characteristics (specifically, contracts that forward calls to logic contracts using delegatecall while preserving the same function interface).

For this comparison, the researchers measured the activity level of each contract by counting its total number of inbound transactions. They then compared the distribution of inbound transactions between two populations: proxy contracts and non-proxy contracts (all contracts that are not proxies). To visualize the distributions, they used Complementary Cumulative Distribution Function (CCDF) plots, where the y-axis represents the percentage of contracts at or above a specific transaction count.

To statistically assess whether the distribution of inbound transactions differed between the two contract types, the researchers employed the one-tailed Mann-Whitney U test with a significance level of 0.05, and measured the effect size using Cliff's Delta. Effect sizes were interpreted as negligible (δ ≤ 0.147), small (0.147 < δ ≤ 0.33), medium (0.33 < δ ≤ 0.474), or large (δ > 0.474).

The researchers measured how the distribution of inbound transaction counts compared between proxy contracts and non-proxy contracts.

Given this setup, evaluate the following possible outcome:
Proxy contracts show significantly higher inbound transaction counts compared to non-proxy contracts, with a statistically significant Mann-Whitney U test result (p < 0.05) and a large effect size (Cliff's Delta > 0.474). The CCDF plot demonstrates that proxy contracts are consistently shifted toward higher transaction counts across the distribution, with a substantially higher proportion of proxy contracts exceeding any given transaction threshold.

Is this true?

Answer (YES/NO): NO